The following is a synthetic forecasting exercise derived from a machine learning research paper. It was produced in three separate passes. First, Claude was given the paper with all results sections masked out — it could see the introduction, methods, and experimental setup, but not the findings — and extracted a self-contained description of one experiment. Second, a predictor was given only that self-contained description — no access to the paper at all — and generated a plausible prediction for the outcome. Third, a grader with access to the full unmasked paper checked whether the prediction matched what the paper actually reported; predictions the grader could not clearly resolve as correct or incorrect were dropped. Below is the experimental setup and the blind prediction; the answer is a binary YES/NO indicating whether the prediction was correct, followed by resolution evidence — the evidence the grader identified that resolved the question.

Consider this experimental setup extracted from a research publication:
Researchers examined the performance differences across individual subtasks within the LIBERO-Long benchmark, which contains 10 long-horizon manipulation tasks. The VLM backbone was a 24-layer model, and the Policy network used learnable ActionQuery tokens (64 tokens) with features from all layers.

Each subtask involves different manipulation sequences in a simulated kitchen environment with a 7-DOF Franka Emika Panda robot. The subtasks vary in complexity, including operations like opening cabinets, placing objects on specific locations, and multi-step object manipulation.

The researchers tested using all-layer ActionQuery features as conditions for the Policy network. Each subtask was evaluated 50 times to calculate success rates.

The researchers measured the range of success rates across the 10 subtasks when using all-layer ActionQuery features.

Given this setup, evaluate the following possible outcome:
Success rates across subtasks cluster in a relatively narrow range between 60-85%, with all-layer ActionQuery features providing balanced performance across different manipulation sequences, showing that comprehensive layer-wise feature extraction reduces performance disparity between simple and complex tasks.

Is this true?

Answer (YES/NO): NO